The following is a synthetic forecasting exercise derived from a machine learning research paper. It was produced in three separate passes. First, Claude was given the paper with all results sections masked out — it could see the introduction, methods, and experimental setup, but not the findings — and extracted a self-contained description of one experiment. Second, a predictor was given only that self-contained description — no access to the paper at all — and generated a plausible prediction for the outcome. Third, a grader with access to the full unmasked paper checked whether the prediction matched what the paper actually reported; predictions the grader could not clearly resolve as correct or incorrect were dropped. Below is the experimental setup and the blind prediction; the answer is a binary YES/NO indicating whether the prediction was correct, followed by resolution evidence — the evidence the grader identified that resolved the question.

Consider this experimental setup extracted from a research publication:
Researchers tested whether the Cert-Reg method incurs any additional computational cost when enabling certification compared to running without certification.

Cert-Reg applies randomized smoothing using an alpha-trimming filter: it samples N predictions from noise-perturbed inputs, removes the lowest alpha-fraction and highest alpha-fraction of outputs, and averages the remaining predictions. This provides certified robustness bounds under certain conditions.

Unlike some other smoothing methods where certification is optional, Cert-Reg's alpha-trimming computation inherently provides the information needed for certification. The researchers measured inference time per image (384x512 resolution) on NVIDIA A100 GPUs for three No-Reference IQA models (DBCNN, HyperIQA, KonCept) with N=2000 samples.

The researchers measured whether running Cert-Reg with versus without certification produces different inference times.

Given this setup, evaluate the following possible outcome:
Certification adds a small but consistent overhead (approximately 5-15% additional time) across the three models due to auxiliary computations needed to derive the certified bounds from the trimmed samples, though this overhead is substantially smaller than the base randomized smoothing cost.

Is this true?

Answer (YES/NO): NO